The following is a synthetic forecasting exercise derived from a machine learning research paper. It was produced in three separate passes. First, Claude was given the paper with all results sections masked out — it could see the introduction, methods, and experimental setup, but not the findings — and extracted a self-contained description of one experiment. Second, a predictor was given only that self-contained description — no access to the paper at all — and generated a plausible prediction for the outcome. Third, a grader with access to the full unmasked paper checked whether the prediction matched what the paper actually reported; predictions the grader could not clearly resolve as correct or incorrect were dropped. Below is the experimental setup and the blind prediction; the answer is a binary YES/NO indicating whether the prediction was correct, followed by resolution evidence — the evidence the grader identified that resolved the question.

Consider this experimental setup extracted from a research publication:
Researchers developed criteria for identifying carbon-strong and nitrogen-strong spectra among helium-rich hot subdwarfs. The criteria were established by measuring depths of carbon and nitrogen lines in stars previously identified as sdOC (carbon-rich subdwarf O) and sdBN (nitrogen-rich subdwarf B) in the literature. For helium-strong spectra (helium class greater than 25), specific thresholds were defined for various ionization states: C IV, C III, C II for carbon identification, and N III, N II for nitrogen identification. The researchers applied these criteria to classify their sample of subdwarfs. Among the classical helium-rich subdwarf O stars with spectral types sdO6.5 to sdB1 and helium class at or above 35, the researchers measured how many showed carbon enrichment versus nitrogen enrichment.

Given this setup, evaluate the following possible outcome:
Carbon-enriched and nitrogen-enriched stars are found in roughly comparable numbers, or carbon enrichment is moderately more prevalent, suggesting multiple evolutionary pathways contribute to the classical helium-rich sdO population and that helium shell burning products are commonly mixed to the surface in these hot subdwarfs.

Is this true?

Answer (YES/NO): NO